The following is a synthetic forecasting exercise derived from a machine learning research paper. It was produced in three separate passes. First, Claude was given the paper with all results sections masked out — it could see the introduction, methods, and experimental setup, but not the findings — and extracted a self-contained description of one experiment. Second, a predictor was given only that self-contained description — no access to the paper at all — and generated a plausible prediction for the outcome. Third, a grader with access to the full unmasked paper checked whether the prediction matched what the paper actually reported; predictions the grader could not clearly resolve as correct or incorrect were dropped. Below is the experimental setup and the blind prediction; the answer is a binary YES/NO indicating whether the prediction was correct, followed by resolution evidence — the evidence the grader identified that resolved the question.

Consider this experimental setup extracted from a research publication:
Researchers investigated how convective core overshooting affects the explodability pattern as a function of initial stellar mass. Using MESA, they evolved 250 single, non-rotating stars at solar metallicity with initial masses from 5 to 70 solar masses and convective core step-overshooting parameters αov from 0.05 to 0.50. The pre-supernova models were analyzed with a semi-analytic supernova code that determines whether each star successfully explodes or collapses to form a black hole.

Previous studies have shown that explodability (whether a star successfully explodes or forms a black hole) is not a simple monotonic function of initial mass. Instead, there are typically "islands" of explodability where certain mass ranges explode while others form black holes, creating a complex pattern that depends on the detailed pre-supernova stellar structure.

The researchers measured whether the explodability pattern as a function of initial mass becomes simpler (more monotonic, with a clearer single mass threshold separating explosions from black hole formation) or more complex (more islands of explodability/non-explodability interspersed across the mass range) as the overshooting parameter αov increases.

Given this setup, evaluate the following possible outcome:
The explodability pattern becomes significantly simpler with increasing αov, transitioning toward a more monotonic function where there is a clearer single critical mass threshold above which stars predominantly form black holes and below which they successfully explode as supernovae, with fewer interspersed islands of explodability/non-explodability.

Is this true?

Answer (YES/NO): NO